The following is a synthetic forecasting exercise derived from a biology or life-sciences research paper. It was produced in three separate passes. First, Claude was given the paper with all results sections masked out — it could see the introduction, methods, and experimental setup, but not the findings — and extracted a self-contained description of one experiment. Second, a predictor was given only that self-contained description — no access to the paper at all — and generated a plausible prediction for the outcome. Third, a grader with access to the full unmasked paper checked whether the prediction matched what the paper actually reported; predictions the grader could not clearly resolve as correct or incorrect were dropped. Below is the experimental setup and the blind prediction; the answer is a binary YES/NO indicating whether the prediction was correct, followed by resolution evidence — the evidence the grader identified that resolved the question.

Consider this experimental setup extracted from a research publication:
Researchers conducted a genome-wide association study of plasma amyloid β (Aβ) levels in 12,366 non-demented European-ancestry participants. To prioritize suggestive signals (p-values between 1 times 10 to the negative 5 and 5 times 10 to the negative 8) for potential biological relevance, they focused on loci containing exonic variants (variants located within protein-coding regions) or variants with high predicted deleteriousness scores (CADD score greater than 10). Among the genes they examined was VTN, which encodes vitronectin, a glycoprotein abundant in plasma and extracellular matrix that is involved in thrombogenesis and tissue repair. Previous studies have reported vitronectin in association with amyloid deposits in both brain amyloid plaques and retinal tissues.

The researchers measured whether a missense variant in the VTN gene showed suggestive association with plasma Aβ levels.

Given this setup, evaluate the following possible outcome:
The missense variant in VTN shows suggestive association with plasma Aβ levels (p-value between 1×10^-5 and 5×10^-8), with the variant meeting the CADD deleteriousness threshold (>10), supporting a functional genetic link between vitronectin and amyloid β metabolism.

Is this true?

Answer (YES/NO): NO